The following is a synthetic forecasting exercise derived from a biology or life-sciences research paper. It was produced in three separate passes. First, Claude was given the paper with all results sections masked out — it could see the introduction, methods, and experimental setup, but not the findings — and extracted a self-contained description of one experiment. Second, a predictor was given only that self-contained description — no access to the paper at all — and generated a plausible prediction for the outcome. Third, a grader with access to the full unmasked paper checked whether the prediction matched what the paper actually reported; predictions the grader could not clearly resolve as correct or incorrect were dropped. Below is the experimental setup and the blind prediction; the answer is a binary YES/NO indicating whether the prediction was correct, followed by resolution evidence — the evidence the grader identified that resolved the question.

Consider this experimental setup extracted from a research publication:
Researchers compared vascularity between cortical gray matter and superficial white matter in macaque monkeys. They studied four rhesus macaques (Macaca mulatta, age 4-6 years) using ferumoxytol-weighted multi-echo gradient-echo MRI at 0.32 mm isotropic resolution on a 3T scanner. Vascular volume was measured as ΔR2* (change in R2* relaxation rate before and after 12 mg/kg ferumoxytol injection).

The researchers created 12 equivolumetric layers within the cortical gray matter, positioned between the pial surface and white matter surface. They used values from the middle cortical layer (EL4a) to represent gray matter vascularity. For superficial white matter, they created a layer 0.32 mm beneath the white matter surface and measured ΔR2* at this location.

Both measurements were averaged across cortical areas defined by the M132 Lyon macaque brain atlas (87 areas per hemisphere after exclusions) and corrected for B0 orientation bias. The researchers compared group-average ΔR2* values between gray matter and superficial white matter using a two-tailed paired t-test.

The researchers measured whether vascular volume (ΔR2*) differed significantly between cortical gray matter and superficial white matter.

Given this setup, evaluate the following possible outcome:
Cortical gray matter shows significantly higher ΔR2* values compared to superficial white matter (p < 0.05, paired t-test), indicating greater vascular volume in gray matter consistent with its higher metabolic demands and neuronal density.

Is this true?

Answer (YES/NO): YES